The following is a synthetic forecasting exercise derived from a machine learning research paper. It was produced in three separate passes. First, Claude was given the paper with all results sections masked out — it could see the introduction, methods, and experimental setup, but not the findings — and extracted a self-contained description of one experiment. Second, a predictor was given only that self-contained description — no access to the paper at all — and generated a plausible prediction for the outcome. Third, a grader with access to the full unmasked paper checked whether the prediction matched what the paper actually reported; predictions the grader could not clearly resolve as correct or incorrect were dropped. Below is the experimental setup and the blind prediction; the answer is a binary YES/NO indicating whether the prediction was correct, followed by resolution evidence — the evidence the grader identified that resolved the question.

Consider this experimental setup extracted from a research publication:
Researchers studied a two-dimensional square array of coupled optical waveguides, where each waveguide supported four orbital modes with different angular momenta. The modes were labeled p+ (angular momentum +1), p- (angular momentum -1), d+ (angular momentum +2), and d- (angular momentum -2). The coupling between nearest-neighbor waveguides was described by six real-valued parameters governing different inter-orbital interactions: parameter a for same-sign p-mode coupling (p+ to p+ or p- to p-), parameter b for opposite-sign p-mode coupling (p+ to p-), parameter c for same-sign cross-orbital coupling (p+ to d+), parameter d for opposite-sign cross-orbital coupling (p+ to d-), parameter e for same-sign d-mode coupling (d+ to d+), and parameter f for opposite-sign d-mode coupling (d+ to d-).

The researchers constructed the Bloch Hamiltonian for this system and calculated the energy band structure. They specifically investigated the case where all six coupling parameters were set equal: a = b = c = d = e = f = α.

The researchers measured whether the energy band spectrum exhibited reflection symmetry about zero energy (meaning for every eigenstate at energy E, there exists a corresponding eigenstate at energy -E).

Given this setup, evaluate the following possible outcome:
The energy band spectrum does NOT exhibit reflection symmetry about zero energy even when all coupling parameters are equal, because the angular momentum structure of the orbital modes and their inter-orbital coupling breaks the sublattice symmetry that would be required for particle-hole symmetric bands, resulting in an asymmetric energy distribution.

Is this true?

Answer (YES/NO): NO